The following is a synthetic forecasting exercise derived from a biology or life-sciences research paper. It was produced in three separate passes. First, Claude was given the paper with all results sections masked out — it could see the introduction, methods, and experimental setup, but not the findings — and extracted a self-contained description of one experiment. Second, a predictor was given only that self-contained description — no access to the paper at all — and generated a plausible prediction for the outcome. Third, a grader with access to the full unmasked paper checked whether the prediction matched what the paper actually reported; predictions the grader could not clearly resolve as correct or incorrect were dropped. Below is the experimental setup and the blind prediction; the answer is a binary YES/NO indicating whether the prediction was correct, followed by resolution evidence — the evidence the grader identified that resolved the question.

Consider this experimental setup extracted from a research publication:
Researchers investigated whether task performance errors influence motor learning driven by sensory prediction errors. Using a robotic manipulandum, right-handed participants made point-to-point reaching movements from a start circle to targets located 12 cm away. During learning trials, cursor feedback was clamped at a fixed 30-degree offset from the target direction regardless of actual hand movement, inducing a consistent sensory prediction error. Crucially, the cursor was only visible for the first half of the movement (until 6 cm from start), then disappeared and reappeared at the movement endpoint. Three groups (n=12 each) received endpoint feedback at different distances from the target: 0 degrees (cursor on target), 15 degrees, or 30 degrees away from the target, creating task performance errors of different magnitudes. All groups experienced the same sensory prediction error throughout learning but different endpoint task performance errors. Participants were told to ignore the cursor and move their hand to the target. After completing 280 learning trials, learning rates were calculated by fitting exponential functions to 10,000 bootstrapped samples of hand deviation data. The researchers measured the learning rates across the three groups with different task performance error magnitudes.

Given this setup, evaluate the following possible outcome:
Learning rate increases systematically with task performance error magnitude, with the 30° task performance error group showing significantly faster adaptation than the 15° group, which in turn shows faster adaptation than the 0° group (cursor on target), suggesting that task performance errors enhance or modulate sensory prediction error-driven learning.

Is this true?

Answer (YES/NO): NO